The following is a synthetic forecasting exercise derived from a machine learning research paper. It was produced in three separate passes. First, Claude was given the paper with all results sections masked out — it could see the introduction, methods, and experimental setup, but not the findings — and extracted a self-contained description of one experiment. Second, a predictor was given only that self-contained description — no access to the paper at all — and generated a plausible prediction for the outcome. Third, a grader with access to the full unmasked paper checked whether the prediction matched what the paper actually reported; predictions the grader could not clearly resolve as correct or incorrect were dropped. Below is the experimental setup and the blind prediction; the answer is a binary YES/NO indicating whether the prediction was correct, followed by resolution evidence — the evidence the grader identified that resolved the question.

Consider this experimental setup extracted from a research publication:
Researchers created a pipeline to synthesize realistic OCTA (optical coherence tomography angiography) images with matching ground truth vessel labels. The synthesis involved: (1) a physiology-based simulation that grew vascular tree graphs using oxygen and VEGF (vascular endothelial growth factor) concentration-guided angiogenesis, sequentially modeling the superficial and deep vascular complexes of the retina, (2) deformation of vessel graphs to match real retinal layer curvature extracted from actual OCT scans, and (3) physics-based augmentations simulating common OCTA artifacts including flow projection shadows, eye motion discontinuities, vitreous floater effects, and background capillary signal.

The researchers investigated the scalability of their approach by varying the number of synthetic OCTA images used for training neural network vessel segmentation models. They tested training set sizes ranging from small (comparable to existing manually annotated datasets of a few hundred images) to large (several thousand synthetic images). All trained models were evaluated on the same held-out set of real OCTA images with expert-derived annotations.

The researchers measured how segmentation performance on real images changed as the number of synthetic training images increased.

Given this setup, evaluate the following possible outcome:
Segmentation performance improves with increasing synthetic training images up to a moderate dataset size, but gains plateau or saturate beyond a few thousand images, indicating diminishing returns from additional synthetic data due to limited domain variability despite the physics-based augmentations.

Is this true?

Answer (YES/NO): YES